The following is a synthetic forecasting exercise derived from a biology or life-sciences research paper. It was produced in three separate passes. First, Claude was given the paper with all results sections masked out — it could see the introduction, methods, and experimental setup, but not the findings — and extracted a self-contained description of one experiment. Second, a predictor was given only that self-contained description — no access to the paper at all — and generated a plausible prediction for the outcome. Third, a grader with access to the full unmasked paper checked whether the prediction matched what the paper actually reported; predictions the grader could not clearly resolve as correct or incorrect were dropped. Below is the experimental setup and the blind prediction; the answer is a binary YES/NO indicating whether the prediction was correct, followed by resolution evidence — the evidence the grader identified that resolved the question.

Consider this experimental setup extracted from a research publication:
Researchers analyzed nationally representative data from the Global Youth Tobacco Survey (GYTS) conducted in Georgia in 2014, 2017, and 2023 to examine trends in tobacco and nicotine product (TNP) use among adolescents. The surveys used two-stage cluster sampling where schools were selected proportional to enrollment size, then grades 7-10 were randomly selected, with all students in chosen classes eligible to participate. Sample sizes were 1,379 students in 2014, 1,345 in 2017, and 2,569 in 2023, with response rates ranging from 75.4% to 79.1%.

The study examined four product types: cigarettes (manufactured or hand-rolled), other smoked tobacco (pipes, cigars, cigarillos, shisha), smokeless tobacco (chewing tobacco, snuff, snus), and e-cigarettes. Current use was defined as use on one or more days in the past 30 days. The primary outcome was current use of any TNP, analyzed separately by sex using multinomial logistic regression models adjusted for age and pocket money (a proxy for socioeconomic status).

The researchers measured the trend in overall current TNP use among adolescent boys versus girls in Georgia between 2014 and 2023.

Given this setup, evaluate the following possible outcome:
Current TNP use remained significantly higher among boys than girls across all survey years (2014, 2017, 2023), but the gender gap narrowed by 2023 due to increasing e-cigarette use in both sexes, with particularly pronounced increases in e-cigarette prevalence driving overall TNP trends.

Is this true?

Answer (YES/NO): NO